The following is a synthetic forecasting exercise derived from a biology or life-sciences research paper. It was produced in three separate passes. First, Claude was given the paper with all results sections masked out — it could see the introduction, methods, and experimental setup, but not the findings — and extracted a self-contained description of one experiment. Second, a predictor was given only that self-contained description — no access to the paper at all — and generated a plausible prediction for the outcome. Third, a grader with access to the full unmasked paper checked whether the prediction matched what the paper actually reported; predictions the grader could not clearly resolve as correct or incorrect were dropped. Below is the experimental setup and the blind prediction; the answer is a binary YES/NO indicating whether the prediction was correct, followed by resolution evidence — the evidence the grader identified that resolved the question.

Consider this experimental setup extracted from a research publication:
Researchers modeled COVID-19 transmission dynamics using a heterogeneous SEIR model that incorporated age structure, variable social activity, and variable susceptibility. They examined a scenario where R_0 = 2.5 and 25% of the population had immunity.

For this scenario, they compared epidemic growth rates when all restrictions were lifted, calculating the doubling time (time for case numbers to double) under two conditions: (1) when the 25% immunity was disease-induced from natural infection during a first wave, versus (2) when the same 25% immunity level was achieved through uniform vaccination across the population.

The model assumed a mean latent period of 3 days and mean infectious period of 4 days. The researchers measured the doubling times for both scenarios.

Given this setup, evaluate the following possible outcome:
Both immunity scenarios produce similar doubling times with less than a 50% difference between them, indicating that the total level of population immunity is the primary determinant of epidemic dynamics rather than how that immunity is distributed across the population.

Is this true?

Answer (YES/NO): NO